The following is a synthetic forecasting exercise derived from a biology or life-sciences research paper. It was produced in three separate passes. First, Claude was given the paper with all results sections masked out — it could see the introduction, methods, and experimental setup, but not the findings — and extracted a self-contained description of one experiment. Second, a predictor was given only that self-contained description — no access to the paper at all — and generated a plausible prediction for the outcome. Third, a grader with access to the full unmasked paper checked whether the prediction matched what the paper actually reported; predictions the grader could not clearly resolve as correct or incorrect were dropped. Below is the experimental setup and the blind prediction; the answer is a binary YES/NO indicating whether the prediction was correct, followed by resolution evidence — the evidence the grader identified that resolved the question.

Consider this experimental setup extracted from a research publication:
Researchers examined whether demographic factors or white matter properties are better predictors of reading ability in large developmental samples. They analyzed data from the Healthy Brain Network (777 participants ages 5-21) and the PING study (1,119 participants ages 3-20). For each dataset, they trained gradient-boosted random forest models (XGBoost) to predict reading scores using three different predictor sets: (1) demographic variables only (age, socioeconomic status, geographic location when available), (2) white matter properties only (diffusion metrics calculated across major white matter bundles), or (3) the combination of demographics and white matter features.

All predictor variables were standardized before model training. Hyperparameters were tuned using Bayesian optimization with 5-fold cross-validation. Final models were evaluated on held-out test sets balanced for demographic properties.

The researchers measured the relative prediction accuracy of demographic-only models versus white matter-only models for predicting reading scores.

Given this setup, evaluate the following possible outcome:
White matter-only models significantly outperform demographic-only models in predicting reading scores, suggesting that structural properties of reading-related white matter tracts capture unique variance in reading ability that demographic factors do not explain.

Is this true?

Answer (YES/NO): NO